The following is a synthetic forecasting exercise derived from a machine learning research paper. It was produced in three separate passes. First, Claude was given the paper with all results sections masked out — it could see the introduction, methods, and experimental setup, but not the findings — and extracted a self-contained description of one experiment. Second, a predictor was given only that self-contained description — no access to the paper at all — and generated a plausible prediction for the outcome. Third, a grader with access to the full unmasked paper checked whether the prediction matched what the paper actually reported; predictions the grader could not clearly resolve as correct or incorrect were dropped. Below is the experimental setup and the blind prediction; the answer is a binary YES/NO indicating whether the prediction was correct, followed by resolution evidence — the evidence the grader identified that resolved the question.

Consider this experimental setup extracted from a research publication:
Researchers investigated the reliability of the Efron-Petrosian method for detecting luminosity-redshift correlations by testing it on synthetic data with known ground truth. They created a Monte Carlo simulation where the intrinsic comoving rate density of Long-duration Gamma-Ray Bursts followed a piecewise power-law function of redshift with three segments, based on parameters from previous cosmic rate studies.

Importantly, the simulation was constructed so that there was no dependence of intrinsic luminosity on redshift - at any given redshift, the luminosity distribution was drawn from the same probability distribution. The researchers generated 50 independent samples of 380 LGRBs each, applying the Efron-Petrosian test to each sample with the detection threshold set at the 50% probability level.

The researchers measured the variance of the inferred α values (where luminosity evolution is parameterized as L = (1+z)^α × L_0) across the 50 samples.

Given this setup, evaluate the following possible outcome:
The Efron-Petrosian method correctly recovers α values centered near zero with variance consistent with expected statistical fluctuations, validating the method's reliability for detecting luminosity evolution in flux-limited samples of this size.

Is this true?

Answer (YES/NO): YES